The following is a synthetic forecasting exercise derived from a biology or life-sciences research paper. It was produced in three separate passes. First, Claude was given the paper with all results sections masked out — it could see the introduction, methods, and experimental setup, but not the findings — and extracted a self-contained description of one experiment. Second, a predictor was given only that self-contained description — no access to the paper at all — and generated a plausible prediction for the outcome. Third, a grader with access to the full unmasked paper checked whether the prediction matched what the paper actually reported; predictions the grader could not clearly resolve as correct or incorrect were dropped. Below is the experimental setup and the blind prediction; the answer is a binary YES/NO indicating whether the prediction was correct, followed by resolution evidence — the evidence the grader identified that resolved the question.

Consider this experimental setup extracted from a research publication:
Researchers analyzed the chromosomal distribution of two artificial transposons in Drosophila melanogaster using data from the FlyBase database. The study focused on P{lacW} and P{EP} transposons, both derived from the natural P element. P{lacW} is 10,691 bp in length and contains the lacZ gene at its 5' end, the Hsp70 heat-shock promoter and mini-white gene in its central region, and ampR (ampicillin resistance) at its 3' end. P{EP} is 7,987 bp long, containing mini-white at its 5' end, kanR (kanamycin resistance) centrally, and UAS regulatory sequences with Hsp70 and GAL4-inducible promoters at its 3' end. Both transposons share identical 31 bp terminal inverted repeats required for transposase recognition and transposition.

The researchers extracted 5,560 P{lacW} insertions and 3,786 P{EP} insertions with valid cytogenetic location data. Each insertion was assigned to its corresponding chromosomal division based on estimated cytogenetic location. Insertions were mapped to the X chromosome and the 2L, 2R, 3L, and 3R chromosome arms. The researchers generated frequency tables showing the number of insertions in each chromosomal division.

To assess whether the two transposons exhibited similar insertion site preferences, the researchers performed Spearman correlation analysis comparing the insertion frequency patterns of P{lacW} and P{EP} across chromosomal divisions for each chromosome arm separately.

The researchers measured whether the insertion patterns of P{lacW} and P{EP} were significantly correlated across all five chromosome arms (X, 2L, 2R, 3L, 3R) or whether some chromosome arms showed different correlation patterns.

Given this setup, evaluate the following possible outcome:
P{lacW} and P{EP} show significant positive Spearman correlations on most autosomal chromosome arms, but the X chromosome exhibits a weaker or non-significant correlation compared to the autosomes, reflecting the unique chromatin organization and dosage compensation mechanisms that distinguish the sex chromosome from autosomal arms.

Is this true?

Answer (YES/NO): NO